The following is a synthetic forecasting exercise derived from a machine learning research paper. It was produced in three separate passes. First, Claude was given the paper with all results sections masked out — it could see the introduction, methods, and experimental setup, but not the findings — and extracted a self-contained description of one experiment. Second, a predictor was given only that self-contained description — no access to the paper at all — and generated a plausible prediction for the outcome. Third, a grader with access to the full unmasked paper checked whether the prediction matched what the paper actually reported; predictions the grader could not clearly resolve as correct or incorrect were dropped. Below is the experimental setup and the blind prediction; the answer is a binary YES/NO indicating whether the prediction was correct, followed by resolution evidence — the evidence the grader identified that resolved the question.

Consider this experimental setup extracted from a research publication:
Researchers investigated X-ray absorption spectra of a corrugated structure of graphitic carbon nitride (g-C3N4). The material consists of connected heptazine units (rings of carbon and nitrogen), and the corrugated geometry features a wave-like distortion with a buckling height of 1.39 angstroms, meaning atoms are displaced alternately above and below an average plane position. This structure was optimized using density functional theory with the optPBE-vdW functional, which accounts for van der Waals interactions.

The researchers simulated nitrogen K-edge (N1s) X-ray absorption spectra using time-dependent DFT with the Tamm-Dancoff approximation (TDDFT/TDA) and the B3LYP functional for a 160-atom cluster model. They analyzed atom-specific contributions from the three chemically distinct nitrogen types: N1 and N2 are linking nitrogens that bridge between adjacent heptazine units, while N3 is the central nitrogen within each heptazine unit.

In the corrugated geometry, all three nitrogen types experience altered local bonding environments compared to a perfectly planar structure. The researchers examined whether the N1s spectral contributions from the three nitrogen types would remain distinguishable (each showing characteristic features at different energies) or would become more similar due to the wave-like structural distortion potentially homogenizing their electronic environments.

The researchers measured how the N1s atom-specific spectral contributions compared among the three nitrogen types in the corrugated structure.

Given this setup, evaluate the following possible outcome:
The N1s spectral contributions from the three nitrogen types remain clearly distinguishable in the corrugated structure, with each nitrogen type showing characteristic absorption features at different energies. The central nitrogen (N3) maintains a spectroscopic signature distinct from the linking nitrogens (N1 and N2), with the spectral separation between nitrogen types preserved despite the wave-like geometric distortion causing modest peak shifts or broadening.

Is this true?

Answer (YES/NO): NO